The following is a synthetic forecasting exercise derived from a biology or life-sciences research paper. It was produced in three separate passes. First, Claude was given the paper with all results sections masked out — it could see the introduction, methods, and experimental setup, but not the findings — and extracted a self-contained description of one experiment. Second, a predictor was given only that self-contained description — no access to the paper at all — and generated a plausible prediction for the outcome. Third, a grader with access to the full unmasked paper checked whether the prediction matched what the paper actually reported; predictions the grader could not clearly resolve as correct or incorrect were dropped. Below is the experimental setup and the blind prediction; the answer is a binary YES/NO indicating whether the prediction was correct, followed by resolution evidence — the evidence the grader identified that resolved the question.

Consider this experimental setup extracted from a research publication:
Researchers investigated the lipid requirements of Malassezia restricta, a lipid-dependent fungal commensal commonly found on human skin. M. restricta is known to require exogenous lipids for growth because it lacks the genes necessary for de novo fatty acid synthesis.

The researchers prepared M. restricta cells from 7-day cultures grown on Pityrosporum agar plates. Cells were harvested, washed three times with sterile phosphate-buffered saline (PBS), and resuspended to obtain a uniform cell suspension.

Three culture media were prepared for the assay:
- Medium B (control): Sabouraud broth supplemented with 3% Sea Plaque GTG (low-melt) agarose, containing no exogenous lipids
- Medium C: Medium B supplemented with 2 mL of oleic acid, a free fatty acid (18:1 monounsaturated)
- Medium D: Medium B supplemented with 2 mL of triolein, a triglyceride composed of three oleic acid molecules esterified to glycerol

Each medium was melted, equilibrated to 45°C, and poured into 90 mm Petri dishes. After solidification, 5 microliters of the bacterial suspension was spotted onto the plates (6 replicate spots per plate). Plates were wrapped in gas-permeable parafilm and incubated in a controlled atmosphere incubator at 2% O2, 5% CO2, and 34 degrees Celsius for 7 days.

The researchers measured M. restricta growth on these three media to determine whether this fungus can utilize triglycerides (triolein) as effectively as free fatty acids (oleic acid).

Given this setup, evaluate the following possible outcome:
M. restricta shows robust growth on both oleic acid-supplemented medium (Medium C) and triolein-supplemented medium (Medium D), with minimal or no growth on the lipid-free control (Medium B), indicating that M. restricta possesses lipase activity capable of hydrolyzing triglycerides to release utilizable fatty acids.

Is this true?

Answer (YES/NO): NO